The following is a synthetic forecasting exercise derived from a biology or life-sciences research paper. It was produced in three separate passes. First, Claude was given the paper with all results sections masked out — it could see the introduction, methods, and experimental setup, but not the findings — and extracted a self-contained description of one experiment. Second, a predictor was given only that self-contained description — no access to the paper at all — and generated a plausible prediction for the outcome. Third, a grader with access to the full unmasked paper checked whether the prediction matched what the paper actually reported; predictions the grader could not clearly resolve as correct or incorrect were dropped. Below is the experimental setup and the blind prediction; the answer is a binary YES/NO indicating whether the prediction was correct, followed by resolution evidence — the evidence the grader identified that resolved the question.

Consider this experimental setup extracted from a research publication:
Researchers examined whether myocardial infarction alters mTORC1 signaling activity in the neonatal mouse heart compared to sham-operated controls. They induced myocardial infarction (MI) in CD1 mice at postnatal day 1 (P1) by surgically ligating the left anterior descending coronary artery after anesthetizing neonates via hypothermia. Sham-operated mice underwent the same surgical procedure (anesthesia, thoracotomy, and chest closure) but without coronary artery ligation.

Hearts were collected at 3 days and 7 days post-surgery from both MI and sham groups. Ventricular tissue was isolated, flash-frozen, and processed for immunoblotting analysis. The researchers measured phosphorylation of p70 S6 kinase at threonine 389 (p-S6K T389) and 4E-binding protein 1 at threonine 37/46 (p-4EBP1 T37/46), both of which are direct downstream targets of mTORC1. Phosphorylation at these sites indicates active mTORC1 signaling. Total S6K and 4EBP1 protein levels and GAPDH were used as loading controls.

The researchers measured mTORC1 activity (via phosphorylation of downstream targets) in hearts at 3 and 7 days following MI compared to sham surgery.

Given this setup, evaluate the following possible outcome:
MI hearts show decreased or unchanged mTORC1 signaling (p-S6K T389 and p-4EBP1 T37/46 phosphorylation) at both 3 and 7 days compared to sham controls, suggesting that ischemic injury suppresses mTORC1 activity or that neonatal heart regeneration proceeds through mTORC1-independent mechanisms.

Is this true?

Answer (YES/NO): NO